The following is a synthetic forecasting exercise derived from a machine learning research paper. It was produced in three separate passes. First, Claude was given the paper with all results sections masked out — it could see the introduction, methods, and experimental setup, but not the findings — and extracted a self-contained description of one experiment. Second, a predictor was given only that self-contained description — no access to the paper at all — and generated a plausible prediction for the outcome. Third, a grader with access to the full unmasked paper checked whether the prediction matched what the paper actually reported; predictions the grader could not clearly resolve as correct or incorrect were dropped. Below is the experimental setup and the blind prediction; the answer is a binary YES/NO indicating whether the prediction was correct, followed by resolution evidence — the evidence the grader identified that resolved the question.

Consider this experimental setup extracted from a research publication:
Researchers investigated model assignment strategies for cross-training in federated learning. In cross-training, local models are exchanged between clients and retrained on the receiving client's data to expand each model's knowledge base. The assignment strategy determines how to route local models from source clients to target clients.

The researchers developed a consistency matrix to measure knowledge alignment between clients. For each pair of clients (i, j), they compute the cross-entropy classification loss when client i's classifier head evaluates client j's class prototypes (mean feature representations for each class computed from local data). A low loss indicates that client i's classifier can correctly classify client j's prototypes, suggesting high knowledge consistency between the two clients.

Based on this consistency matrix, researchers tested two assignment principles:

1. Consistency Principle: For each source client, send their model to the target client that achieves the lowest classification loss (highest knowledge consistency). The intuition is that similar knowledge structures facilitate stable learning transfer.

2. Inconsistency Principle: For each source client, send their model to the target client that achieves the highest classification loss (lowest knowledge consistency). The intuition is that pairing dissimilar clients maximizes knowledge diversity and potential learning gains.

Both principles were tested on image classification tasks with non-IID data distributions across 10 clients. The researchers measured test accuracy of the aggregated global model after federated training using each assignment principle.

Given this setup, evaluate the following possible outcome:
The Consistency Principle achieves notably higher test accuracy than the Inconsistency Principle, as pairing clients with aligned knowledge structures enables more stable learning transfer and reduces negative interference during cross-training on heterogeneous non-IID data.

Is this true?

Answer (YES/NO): YES